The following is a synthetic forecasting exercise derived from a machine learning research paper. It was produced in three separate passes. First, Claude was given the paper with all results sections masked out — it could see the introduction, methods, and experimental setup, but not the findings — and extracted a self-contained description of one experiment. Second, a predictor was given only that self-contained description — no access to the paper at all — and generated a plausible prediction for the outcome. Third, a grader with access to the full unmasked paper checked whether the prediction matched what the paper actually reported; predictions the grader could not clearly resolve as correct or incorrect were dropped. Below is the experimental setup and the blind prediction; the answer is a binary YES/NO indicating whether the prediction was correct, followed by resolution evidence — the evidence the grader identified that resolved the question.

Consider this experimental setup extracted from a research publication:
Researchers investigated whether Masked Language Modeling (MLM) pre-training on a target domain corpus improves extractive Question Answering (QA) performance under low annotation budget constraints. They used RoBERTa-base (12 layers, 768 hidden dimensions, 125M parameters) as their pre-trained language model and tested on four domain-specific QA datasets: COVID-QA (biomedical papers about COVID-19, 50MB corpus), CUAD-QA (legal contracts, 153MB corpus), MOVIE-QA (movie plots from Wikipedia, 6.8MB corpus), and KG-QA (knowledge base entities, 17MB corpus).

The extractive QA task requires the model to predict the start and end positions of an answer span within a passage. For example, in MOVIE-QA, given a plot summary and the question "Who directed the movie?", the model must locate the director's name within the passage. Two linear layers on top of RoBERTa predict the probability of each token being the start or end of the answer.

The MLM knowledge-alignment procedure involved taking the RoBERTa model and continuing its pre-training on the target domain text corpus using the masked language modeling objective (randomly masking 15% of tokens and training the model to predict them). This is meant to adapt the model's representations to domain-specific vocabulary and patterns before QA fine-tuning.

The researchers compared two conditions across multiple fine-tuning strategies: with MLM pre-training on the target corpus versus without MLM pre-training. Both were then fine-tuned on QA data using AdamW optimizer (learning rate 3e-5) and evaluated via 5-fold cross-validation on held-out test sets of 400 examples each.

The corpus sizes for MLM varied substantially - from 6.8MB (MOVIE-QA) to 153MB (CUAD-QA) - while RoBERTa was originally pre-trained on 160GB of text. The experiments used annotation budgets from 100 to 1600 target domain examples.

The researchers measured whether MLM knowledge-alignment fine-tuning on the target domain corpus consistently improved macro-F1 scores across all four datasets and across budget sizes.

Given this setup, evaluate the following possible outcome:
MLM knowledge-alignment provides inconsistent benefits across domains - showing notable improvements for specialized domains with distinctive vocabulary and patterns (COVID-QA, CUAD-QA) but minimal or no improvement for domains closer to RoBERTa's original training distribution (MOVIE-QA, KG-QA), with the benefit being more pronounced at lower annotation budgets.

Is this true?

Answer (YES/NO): NO